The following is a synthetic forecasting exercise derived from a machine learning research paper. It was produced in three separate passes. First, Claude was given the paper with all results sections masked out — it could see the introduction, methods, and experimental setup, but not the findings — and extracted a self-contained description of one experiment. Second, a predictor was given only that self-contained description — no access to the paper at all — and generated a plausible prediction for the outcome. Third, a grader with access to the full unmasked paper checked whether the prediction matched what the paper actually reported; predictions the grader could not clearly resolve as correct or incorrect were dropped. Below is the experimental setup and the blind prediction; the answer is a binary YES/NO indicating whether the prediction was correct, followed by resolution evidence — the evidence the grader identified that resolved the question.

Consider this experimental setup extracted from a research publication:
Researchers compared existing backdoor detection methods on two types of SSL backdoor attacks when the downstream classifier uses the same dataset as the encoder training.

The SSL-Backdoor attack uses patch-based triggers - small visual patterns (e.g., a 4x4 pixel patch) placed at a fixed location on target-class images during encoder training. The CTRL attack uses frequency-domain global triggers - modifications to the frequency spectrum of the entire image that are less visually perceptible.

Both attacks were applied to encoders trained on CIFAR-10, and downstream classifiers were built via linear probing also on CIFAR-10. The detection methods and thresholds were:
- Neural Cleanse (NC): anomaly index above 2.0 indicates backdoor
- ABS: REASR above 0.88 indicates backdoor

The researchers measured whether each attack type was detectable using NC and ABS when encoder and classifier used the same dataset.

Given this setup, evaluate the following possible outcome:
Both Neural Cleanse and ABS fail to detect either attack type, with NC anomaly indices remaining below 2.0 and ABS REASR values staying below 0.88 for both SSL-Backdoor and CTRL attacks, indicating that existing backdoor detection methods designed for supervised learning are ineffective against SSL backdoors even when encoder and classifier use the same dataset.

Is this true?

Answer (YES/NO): NO